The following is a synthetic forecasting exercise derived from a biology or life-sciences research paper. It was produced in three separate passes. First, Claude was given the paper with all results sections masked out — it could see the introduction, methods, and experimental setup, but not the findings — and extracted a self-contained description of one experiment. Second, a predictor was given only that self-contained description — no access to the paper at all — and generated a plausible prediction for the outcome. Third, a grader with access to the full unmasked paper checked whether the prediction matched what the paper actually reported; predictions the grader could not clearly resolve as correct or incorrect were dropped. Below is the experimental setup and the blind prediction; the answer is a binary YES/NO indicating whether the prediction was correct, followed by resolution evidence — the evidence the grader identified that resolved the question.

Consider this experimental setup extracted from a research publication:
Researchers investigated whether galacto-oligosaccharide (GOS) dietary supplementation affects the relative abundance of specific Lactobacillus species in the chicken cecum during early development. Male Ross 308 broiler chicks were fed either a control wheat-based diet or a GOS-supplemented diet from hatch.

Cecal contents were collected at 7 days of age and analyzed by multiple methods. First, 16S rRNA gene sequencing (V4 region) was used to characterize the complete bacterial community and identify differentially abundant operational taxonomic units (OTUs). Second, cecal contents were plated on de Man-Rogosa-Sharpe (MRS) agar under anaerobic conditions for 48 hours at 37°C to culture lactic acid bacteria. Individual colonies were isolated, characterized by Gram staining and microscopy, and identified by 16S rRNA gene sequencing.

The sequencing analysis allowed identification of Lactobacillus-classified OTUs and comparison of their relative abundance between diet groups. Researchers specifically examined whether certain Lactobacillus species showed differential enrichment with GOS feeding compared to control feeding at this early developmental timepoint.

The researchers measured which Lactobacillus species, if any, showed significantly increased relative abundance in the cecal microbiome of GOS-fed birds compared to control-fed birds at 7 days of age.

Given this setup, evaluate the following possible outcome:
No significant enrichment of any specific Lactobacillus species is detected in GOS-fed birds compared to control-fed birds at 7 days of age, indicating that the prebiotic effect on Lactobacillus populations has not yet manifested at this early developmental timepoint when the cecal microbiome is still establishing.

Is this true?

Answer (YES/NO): NO